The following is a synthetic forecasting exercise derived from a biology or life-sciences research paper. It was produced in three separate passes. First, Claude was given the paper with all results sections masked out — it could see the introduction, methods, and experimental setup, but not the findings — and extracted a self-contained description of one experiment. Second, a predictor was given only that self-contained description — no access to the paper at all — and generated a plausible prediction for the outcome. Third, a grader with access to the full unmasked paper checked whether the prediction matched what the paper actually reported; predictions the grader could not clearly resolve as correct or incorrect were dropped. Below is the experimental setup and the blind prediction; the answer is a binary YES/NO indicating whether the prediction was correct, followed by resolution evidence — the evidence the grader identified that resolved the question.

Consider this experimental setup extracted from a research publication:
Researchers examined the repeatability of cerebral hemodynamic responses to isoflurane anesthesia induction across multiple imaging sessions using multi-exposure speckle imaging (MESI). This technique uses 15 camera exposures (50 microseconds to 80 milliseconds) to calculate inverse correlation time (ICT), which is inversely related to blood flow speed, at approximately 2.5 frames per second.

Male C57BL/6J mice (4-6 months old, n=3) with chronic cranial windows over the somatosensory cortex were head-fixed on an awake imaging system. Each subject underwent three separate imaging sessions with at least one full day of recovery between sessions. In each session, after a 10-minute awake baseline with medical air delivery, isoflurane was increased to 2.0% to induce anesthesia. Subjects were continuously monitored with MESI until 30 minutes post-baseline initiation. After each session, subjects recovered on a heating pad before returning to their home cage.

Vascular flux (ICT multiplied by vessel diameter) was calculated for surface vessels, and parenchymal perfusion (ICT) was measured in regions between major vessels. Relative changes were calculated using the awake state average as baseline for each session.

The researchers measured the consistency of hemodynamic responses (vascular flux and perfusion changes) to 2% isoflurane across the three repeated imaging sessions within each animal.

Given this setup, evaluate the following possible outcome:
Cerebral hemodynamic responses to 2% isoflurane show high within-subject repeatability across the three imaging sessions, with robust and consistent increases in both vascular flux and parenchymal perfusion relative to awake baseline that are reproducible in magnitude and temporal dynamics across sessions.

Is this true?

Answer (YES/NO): YES